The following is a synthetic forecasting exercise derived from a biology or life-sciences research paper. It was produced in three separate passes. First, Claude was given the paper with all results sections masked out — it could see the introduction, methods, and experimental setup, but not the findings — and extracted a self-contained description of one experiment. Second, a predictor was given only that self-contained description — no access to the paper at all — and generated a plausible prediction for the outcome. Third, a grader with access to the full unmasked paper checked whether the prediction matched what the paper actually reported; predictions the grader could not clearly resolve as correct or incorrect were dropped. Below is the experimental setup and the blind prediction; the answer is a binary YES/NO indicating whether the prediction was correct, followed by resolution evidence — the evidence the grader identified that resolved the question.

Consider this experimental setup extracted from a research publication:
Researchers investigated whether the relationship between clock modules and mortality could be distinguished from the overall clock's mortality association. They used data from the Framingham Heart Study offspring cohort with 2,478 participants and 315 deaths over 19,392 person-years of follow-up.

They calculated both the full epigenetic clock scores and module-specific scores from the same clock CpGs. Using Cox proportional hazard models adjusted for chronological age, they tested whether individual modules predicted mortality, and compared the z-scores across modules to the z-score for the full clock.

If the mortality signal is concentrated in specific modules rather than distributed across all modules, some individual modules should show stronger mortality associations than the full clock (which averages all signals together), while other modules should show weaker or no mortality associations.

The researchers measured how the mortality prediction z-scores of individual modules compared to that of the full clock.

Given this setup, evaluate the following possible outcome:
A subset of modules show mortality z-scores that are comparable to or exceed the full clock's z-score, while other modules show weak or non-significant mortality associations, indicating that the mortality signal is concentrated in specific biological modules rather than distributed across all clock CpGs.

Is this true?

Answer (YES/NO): YES